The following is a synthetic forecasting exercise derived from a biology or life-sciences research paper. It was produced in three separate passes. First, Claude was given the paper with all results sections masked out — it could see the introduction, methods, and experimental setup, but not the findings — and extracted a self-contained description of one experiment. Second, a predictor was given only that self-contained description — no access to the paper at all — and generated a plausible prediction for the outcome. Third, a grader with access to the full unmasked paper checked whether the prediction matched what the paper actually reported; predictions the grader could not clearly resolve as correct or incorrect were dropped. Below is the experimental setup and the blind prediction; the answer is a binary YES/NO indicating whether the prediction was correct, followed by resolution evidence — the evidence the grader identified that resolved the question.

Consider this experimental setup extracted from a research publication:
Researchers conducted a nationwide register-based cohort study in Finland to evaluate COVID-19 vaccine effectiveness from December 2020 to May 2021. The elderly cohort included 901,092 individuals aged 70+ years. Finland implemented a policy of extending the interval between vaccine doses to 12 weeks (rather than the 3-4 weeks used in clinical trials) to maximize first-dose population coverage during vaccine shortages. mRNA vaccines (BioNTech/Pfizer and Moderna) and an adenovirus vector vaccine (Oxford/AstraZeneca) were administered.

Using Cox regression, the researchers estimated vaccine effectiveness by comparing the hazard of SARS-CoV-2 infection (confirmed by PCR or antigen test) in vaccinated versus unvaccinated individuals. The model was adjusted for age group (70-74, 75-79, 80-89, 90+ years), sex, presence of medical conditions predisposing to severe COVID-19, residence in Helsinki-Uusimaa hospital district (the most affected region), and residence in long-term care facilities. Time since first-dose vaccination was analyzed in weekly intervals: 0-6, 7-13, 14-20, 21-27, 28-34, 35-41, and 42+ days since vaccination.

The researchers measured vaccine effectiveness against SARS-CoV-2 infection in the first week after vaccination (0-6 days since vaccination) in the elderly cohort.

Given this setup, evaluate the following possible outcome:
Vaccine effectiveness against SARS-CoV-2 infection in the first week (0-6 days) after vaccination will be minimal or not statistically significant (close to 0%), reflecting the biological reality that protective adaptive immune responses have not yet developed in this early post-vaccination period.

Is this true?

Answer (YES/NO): NO